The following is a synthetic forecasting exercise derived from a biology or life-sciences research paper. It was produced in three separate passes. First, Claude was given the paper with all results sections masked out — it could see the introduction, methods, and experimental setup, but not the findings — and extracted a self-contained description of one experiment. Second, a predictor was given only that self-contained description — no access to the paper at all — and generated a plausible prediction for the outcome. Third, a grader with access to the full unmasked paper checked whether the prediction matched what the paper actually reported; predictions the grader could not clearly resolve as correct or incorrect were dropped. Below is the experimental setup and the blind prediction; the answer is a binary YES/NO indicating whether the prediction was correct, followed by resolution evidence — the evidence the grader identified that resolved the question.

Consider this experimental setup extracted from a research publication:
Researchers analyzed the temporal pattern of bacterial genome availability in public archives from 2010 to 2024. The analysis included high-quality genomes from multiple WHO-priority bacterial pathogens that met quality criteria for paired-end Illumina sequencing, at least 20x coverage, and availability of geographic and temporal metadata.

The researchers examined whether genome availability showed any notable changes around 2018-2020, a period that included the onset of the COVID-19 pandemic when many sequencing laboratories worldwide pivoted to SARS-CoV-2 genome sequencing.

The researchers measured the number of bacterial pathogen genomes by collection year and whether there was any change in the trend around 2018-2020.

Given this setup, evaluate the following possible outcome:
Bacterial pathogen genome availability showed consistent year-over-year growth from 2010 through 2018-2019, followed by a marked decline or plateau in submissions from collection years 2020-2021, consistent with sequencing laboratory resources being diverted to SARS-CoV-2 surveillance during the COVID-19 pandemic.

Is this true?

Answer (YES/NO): NO